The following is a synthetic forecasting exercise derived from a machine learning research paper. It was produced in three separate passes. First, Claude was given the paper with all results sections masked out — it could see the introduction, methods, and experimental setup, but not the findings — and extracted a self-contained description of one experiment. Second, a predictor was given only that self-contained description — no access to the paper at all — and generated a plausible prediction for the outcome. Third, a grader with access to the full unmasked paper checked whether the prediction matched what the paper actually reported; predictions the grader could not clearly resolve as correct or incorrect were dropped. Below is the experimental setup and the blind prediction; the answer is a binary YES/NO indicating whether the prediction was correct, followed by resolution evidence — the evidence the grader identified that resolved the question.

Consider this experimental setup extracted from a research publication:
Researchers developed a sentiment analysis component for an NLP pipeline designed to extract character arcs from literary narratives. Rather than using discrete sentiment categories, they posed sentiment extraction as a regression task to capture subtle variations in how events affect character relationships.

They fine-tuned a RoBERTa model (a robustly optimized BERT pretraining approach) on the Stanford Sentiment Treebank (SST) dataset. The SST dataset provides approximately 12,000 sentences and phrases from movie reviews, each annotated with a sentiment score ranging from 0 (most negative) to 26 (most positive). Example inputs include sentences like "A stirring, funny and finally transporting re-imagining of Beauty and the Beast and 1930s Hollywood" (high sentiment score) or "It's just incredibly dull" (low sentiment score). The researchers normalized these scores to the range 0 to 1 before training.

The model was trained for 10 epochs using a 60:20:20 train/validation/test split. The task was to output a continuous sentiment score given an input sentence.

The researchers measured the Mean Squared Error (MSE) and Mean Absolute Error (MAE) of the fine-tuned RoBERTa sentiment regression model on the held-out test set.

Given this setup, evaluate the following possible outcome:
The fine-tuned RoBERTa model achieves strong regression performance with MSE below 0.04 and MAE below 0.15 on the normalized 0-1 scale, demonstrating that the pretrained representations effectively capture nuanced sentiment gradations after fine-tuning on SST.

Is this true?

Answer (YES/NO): YES